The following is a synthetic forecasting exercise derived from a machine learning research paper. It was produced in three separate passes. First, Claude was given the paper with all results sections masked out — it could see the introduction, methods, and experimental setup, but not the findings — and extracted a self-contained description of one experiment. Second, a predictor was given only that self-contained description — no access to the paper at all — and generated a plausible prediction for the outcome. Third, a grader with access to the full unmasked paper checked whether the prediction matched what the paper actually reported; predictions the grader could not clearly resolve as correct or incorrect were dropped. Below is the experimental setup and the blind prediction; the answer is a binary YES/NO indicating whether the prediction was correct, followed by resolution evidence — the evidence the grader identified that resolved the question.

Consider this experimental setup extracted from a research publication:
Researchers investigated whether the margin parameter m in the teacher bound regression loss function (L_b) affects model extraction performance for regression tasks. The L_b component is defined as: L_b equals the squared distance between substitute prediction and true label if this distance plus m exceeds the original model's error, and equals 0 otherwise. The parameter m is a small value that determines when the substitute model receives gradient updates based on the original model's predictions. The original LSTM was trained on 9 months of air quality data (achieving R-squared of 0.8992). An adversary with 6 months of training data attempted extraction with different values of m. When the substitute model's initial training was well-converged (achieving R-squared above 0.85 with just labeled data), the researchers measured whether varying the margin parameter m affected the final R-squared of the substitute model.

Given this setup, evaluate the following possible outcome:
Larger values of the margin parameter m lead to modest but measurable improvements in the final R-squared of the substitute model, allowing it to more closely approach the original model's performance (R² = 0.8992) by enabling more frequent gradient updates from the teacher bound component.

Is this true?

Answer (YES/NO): NO